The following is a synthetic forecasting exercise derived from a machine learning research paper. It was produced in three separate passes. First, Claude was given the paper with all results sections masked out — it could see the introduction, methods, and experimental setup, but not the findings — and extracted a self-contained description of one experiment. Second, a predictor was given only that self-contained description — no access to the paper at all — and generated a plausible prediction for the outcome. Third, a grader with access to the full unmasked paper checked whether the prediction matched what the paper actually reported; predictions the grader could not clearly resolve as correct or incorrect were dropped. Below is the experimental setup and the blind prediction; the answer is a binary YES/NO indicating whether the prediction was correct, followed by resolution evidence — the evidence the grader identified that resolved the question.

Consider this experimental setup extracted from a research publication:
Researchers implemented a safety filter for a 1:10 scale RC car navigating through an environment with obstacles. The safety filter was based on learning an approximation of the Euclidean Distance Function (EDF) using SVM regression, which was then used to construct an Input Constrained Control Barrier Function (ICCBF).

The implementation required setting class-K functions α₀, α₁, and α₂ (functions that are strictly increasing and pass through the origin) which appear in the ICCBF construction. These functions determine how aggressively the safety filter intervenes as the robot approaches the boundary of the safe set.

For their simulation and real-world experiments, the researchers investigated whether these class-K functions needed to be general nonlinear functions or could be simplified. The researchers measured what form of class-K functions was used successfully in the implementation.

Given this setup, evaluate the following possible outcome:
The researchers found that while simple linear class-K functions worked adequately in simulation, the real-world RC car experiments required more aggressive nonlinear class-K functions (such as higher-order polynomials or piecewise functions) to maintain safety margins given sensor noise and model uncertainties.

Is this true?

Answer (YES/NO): NO